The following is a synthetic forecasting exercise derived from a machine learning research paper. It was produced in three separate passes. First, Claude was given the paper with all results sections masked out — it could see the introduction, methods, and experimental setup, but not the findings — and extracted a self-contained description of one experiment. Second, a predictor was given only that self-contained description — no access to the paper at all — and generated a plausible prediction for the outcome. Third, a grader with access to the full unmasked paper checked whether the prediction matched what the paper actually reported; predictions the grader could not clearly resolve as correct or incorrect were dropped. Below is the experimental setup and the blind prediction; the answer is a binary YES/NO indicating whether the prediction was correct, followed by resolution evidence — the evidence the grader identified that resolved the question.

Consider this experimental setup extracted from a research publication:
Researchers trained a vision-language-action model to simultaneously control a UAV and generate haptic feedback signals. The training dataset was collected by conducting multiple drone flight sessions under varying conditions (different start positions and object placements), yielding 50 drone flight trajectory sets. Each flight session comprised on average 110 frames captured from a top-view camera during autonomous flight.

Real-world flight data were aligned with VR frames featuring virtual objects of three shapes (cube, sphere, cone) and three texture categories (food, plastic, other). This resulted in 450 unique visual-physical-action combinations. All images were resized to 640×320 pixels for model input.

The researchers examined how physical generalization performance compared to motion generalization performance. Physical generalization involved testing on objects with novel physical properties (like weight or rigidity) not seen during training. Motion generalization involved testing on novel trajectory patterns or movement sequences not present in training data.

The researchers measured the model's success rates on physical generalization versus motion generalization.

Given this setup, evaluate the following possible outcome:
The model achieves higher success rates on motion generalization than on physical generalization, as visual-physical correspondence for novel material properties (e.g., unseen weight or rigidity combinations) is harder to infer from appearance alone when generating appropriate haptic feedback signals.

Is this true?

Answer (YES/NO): YES